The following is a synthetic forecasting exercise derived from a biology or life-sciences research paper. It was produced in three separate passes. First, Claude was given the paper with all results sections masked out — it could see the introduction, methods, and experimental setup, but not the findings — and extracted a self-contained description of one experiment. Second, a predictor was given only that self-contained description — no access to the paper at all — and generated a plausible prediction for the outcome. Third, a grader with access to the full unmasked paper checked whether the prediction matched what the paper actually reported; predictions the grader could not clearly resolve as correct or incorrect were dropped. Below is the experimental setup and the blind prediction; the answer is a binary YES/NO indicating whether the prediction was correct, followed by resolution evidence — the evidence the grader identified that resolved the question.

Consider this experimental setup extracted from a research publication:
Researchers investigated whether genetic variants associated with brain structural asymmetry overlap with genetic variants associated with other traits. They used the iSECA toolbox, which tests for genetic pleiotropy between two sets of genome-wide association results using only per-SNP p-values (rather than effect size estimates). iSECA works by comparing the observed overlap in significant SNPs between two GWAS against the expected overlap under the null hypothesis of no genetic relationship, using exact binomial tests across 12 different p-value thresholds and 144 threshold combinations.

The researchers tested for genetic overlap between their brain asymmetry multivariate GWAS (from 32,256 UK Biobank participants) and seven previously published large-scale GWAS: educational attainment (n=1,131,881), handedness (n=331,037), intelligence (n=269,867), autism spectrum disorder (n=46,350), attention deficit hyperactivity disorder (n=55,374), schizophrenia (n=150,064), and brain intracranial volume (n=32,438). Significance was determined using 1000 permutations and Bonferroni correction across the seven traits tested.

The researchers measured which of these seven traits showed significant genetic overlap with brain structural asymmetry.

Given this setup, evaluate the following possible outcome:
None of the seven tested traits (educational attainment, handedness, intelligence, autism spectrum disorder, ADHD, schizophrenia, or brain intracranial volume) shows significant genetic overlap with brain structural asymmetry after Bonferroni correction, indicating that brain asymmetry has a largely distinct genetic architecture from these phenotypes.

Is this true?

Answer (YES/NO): NO